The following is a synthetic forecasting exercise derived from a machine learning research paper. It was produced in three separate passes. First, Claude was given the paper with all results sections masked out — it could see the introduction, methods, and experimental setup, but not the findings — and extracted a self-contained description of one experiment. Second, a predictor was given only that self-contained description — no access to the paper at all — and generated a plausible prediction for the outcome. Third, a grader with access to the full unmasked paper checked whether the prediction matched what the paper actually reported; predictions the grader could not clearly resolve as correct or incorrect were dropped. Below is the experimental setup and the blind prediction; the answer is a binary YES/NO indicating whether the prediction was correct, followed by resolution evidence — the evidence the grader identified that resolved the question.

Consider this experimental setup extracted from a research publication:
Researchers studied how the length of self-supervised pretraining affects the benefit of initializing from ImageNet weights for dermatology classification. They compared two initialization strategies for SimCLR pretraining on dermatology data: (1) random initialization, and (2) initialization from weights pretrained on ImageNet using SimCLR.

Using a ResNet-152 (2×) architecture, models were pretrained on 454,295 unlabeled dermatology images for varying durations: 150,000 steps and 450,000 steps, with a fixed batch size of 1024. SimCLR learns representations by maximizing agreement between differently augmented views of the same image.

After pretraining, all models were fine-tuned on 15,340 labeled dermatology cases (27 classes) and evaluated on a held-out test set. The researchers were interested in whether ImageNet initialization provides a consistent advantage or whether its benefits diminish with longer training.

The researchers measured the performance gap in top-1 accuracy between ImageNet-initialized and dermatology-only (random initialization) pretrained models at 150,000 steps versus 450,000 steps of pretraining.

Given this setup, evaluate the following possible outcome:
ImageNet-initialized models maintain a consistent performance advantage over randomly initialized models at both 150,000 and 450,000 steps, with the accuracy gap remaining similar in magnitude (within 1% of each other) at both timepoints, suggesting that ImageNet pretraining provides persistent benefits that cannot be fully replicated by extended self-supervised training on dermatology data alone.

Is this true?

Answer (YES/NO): NO